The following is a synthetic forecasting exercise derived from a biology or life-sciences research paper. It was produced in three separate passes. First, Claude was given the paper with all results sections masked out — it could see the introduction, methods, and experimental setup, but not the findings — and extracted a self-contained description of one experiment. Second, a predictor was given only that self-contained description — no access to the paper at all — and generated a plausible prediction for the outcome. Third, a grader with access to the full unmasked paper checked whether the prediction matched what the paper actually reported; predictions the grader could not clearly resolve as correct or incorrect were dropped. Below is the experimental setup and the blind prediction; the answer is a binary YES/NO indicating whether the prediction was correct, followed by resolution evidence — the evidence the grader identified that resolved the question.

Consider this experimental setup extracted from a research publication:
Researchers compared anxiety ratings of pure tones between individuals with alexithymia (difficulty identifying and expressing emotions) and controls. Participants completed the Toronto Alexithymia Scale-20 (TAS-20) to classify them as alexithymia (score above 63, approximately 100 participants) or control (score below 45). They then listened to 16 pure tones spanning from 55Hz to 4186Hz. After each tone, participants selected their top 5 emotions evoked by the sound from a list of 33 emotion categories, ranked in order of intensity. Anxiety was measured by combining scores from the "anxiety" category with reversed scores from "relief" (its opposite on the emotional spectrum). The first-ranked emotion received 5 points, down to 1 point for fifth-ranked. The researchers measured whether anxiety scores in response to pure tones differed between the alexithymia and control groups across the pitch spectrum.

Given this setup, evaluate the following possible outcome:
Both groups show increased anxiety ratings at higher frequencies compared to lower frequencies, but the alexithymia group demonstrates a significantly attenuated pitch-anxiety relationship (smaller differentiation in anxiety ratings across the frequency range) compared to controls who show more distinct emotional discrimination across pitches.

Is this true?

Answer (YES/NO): NO